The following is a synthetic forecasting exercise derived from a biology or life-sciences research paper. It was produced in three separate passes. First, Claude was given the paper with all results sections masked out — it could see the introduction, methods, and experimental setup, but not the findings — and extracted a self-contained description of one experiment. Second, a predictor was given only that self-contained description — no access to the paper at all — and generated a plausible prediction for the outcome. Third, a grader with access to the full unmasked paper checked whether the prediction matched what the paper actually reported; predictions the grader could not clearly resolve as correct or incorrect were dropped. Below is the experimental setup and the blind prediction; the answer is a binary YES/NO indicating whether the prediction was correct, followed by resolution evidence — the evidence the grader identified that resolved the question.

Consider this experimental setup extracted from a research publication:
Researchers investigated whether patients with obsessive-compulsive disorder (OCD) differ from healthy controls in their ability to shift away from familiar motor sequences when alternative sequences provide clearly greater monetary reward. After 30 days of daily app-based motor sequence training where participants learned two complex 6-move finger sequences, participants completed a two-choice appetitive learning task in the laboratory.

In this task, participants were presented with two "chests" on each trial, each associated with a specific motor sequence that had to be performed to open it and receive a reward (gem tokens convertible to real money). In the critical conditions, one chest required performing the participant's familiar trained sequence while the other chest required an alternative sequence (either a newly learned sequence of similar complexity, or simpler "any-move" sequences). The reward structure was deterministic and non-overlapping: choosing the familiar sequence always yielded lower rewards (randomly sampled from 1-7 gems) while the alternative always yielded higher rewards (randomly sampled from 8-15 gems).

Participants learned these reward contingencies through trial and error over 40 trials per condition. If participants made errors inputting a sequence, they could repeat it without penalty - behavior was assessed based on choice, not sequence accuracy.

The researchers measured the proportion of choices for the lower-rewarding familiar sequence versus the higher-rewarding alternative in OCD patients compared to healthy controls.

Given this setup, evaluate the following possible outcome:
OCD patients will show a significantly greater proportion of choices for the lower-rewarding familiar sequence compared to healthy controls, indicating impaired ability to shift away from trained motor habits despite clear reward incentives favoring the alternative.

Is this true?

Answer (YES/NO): NO